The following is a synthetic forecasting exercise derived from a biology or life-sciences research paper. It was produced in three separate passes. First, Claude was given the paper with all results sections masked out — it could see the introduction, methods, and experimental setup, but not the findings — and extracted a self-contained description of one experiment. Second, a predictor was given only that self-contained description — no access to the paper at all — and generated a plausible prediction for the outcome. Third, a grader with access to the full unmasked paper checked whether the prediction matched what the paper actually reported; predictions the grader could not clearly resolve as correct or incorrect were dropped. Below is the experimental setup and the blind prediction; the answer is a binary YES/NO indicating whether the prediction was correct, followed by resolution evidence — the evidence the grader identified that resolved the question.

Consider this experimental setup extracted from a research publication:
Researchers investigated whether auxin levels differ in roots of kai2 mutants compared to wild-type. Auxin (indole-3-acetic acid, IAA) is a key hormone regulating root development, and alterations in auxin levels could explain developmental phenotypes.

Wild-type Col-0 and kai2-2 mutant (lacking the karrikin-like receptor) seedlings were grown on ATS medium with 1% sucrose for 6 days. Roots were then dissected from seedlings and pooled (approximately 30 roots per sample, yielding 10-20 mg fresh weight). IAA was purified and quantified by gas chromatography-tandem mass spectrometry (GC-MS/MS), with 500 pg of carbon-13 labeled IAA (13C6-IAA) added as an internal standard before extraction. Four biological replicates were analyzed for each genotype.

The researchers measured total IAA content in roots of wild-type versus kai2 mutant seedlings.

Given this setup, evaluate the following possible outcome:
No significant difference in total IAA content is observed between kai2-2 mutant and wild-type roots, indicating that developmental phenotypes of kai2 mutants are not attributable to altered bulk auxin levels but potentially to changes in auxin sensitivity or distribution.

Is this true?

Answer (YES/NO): NO